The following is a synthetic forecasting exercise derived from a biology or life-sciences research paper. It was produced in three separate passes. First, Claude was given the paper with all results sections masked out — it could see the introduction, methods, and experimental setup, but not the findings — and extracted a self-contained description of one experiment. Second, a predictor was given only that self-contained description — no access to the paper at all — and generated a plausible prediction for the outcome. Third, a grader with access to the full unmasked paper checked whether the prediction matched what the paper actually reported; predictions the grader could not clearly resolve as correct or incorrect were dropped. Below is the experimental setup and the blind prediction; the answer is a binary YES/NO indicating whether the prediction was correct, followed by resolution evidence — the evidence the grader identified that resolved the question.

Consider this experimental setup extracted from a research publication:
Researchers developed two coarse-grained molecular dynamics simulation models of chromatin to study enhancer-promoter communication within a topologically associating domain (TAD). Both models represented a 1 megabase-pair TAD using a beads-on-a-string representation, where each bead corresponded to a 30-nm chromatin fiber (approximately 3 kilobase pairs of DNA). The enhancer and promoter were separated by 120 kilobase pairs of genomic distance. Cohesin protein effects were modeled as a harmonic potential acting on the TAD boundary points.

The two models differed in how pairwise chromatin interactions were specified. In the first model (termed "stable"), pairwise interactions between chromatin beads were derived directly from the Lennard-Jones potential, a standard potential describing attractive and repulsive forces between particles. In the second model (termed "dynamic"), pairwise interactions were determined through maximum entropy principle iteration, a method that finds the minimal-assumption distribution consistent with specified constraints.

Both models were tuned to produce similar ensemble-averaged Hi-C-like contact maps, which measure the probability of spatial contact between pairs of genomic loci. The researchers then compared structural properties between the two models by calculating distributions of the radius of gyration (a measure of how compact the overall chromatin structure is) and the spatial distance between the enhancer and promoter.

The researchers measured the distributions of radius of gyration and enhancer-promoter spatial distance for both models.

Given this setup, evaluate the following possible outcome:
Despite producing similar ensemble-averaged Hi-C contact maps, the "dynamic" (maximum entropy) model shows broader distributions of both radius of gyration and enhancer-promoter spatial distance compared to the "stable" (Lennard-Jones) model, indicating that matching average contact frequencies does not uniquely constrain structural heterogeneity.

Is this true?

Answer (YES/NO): YES